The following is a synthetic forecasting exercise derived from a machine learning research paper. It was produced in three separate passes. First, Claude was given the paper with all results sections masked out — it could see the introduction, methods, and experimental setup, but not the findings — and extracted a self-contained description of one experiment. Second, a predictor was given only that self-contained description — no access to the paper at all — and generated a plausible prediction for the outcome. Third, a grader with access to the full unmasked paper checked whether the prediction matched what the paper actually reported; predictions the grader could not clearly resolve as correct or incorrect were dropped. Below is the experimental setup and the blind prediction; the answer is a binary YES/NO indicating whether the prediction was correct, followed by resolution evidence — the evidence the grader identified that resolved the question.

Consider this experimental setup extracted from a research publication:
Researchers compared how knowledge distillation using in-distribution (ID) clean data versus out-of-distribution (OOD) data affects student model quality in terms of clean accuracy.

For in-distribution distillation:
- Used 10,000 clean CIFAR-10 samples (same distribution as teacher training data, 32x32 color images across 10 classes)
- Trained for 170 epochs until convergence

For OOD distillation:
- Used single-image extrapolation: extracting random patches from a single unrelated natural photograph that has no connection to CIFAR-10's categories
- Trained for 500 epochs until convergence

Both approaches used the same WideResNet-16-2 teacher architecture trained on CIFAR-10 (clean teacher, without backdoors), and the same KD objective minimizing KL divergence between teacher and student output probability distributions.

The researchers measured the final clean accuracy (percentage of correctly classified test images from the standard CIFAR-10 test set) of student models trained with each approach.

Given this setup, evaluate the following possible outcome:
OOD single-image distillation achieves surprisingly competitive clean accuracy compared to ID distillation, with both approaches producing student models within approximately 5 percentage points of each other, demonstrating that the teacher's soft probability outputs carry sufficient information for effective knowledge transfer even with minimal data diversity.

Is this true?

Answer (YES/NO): YES